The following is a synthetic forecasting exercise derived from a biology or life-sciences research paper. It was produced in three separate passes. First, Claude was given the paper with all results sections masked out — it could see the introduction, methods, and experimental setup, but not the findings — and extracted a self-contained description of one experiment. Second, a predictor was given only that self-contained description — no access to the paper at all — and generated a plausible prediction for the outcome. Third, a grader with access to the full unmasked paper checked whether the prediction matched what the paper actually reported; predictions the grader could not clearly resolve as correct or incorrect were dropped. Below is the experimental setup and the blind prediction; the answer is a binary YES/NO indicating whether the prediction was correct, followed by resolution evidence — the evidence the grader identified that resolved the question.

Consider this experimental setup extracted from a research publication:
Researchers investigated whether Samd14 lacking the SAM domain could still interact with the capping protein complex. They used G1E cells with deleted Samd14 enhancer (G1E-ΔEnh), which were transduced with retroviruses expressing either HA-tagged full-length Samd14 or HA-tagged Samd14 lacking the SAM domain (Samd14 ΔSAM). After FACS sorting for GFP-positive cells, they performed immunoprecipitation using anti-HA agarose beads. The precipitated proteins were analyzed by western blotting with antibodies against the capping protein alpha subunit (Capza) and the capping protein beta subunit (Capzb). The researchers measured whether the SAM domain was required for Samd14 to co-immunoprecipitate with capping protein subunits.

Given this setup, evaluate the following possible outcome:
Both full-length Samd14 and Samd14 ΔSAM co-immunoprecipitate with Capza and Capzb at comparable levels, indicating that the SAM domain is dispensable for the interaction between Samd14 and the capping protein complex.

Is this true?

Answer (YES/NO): YES